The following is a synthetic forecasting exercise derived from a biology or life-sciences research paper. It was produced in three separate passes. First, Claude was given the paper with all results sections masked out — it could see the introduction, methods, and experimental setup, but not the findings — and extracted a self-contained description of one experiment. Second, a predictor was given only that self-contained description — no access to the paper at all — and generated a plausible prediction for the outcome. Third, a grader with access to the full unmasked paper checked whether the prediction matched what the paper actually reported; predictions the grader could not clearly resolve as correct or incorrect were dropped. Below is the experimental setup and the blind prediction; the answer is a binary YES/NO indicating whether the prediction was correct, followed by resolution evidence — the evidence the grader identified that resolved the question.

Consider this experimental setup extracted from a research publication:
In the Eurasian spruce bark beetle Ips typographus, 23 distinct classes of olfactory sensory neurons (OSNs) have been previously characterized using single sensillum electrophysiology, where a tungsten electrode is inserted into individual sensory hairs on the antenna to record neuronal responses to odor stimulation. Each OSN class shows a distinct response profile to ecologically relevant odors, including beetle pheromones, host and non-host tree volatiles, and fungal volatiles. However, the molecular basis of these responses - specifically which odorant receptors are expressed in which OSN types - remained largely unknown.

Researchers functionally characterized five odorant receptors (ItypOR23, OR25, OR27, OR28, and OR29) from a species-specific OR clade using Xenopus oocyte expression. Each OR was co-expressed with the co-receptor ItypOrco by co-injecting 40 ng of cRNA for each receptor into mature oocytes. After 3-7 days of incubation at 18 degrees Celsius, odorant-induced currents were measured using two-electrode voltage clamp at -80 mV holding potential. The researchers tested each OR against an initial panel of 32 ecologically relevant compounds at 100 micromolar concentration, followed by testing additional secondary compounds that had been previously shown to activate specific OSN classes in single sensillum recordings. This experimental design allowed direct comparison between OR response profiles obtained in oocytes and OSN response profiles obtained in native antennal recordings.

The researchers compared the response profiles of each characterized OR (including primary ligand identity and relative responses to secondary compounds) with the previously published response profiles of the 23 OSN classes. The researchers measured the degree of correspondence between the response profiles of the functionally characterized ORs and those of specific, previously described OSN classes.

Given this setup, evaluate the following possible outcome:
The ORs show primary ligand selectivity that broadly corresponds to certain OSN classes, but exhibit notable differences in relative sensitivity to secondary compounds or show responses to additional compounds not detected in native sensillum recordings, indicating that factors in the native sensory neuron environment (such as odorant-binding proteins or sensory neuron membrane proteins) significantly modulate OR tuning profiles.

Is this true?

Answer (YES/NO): NO